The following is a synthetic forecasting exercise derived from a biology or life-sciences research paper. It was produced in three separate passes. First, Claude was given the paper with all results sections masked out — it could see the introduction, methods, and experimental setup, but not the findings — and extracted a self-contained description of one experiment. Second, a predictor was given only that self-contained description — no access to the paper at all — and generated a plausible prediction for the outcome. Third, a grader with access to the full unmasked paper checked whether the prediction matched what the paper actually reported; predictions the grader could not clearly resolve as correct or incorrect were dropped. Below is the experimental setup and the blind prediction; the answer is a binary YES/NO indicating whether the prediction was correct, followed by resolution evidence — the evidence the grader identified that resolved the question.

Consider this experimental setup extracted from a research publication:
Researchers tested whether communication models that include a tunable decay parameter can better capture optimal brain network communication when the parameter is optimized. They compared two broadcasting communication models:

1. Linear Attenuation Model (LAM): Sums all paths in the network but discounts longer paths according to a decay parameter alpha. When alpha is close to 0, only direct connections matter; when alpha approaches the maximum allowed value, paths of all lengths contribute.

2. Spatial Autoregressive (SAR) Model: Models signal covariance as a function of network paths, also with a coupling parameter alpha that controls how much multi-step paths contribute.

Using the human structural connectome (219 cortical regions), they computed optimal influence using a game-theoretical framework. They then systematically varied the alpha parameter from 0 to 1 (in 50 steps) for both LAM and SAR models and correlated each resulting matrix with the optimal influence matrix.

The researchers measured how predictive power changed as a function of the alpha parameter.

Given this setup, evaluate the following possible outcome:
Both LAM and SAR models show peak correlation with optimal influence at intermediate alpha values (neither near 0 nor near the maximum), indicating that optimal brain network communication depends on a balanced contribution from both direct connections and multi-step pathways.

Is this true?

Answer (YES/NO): YES